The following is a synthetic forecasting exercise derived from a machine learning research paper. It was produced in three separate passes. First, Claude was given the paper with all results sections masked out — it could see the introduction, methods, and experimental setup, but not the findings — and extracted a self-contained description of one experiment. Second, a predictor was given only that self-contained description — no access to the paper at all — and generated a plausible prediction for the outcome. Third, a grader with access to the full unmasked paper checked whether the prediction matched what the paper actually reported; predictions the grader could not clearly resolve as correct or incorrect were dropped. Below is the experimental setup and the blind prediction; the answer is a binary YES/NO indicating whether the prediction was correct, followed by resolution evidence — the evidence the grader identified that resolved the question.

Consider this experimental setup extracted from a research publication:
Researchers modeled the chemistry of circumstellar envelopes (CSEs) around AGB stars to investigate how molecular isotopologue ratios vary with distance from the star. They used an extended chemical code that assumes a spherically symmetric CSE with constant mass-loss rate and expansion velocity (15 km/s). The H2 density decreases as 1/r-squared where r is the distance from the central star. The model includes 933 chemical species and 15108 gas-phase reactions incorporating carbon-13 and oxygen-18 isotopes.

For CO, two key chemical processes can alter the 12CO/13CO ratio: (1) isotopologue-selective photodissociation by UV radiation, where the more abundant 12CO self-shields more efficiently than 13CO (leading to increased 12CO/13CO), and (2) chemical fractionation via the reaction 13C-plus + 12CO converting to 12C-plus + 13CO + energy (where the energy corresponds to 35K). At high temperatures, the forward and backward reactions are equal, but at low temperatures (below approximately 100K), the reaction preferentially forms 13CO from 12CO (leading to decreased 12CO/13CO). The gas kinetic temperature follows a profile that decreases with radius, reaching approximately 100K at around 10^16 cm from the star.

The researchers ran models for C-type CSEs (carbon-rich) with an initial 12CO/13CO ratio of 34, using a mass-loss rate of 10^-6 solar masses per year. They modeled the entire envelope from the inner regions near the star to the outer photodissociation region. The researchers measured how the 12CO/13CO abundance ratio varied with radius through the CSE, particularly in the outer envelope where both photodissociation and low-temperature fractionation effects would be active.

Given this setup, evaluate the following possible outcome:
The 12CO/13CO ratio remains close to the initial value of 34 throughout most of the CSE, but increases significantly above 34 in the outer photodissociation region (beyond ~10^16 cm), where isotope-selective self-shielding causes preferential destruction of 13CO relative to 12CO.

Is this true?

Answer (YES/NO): NO